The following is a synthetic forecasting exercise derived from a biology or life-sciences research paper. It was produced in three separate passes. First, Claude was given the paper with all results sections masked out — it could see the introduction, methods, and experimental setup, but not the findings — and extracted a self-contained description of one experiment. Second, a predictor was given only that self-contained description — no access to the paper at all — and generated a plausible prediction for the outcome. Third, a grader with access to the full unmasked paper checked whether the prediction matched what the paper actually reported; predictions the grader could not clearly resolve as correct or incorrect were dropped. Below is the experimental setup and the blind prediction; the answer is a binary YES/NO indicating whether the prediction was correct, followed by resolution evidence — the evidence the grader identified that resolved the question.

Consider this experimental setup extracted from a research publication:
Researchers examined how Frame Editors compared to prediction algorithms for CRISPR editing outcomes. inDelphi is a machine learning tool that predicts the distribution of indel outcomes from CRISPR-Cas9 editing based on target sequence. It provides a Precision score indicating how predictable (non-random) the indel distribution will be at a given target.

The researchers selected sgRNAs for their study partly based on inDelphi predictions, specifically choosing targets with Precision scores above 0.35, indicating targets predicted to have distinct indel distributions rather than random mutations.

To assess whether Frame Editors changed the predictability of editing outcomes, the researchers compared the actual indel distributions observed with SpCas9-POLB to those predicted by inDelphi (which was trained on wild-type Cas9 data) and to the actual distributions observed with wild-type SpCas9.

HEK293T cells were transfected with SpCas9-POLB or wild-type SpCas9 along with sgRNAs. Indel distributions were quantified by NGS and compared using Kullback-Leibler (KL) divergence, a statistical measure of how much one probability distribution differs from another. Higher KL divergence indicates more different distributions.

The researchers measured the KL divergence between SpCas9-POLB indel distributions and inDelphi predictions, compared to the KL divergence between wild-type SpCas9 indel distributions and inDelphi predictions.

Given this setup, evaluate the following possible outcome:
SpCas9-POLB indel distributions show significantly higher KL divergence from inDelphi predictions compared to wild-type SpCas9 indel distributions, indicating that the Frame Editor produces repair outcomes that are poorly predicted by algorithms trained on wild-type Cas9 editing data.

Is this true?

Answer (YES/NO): NO